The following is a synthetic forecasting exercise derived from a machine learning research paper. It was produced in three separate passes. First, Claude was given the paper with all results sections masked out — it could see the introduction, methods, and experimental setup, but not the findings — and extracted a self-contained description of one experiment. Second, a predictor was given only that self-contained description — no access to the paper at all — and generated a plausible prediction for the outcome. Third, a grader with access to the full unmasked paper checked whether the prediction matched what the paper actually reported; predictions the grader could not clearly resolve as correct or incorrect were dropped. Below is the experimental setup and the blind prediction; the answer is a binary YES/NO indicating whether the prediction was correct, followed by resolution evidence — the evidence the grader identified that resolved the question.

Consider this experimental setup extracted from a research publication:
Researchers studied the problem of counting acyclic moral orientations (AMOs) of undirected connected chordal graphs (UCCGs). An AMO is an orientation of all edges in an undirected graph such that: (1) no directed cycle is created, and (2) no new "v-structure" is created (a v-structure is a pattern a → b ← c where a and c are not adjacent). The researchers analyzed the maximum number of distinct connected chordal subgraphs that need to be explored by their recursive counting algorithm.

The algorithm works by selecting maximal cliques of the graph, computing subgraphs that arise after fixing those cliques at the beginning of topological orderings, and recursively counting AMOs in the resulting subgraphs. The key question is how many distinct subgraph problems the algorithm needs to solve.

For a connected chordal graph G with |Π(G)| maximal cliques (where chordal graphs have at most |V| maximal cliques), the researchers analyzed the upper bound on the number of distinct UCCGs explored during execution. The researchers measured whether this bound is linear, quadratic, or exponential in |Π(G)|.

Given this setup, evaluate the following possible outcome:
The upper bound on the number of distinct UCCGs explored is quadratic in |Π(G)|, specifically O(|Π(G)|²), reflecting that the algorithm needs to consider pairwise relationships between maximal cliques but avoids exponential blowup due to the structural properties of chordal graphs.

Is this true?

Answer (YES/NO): NO